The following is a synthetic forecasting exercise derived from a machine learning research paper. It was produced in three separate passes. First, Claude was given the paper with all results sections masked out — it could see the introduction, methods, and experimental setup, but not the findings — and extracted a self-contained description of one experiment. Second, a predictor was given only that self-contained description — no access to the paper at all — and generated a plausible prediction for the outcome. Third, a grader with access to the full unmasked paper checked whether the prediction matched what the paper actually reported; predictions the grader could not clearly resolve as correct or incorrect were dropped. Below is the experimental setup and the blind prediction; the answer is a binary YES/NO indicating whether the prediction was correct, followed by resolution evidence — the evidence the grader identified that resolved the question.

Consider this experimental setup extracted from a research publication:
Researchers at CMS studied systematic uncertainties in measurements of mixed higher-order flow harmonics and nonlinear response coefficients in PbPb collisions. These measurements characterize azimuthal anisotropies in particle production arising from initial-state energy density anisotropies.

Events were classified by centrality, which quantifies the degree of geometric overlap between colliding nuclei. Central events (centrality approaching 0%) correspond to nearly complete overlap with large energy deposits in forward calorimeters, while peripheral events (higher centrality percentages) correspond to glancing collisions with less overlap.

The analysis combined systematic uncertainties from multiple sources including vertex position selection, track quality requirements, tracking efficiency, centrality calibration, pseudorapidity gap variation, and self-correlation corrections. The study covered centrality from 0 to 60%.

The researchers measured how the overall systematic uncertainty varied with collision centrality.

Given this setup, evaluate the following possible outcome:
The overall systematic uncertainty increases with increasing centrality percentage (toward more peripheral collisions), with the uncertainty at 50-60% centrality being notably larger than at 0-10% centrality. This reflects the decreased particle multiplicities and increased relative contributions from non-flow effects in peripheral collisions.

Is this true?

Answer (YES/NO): NO